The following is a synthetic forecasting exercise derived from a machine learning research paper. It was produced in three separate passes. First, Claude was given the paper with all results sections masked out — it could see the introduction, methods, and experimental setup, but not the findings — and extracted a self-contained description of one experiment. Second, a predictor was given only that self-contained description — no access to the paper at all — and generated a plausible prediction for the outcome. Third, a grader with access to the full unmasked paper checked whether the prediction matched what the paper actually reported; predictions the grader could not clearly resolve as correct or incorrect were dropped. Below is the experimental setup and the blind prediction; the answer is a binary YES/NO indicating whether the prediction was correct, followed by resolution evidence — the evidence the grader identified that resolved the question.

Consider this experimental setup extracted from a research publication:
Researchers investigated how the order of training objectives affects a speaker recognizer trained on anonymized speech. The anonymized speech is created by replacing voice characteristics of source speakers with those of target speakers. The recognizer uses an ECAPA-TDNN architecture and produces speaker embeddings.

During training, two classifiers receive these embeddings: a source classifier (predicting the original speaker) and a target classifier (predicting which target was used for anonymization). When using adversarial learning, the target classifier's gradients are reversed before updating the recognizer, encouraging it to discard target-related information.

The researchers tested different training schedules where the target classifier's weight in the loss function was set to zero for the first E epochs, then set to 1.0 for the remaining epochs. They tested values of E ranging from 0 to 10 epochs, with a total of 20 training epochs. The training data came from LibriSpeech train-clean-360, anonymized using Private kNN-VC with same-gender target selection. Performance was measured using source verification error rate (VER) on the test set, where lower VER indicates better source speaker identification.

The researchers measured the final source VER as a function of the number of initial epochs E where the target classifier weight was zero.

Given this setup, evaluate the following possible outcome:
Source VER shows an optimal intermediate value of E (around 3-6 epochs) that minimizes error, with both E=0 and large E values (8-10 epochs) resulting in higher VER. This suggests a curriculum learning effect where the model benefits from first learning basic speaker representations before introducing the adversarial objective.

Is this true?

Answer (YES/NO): YES